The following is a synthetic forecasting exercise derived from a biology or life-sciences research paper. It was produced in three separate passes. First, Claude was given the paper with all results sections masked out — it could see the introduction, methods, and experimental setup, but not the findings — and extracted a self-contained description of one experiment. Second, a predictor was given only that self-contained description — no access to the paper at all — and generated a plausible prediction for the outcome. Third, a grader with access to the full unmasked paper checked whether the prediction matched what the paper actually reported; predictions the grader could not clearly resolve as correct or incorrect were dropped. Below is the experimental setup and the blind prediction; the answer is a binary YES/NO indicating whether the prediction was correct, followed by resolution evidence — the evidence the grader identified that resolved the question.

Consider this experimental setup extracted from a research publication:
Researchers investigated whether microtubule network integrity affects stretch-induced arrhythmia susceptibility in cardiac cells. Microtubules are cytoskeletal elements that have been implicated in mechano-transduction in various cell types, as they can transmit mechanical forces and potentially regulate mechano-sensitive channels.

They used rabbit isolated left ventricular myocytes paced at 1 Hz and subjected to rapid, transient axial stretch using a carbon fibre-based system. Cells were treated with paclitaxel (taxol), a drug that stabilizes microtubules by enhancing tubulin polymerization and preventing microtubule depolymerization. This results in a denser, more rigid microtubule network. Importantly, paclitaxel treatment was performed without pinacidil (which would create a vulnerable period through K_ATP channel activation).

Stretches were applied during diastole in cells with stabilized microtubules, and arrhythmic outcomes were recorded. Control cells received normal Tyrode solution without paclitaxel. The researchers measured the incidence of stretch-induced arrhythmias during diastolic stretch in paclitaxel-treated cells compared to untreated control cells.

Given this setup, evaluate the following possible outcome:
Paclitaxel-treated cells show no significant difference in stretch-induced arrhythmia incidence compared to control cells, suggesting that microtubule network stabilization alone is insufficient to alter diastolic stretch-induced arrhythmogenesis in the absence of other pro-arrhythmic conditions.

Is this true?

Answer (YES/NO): NO